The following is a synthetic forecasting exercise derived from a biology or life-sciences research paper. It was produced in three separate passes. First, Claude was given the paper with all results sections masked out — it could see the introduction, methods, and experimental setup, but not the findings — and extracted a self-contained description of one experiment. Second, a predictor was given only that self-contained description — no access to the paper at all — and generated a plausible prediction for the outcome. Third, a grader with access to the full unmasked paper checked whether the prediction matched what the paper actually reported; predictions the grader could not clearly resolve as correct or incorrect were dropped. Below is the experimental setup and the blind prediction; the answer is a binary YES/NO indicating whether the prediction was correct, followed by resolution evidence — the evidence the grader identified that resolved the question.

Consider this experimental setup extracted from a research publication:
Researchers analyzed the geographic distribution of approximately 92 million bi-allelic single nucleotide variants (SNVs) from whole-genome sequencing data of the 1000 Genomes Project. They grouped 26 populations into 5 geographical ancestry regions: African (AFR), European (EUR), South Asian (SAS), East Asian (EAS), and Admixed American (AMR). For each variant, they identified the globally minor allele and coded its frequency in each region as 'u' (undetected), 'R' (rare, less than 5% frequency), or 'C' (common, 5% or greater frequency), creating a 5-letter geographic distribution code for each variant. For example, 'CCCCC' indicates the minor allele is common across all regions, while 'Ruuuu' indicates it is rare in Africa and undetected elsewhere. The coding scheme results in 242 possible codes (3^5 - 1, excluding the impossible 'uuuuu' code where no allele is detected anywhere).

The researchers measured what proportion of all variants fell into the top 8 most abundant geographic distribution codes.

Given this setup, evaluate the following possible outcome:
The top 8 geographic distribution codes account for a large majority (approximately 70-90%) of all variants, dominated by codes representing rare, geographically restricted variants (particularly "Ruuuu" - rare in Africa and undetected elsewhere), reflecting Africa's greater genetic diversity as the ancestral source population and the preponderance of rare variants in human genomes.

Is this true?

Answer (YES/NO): YES